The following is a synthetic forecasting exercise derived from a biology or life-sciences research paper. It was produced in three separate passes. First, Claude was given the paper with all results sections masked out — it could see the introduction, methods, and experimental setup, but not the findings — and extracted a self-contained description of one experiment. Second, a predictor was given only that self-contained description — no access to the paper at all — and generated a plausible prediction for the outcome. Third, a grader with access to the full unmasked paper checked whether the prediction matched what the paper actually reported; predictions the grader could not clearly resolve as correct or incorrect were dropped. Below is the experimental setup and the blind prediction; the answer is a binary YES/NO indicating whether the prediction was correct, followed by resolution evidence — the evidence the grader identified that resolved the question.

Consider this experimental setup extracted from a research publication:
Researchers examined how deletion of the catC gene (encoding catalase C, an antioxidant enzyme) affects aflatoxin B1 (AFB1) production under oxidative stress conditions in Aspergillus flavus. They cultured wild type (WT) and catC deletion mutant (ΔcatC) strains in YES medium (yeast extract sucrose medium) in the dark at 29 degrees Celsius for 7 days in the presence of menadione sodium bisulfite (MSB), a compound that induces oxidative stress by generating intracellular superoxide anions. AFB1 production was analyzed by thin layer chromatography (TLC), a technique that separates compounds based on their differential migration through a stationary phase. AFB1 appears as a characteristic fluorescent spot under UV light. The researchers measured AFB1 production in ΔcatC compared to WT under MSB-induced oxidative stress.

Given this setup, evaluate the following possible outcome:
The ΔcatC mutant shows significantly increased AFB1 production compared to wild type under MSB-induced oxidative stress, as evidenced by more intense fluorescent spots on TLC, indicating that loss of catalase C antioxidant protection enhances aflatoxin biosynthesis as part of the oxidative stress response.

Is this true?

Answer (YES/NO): NO